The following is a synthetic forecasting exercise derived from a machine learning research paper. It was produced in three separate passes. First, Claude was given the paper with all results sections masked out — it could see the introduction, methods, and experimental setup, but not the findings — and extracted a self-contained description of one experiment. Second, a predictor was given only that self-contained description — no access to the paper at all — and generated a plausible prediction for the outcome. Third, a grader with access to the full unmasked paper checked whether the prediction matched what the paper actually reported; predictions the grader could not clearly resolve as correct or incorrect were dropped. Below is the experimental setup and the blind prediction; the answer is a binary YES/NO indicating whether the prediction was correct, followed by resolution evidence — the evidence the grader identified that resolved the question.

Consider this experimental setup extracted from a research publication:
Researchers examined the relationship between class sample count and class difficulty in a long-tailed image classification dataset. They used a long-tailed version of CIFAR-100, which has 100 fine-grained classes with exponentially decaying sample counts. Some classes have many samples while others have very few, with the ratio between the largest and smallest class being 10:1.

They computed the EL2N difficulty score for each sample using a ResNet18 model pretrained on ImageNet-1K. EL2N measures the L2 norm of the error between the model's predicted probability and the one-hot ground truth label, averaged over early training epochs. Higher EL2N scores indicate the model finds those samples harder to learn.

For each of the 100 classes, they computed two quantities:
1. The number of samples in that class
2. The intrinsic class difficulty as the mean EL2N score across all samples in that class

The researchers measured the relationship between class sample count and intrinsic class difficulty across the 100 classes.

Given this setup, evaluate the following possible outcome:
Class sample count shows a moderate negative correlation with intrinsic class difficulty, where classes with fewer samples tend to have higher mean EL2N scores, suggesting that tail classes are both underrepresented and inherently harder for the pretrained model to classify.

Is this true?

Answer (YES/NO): YES